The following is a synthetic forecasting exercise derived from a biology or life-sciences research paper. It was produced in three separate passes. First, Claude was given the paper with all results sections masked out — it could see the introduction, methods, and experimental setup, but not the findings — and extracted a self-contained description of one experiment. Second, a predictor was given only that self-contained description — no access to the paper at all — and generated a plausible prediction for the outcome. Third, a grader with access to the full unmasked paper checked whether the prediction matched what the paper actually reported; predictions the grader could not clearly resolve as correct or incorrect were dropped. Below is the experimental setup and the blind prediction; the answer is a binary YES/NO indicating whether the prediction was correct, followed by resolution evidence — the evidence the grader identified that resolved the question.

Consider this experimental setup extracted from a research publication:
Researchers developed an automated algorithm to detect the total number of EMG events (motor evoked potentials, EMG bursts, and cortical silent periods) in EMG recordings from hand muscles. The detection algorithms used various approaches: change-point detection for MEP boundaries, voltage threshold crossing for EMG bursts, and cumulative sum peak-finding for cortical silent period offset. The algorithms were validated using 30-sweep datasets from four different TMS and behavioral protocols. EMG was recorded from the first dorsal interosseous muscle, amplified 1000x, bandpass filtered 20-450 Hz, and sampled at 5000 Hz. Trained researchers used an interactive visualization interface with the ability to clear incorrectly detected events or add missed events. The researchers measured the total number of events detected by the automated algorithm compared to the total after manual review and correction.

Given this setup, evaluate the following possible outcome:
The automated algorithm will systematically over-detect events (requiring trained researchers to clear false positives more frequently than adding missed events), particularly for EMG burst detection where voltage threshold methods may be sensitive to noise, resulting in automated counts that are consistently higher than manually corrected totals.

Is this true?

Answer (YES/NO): NO